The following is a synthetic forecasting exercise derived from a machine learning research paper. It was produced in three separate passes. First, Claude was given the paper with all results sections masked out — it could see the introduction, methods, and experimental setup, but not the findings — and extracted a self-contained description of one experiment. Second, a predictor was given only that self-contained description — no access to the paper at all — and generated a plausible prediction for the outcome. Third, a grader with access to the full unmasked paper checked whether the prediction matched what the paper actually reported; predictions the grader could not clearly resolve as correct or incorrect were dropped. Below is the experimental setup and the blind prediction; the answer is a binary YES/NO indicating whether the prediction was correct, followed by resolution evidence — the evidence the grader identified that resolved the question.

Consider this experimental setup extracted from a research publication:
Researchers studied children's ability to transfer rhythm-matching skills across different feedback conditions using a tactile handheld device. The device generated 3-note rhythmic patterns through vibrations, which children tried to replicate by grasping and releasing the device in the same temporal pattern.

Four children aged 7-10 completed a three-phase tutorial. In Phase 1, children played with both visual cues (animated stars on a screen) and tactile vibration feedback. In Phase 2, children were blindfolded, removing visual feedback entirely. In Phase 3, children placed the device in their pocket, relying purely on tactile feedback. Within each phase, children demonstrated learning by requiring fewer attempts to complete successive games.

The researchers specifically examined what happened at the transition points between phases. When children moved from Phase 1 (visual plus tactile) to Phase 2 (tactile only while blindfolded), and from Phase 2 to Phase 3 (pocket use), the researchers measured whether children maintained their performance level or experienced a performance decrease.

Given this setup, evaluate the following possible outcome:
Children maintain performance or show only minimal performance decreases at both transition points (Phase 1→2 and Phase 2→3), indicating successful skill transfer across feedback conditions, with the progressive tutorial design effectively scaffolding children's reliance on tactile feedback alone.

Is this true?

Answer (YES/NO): NO